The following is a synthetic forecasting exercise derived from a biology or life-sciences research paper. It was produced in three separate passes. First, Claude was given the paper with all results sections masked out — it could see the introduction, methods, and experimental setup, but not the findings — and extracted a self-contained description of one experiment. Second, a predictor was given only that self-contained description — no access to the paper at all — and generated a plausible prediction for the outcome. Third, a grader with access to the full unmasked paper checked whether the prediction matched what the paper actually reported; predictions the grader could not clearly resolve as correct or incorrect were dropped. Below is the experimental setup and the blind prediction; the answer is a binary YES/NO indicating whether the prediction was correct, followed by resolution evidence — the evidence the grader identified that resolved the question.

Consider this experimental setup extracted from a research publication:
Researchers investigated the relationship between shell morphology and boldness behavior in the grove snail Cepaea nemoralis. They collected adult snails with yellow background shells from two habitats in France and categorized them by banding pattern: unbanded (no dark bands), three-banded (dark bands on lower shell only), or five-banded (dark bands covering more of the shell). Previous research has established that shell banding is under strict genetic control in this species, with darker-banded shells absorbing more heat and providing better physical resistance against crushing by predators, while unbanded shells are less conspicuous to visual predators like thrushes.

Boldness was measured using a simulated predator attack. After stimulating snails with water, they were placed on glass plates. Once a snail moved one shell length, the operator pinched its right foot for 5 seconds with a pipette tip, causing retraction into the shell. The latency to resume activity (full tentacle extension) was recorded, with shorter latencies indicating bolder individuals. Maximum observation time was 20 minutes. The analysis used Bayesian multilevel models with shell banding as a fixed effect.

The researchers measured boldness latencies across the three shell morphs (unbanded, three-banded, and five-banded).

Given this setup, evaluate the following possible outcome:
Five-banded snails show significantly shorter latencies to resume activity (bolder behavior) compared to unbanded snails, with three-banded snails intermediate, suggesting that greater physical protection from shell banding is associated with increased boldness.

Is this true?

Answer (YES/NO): NO